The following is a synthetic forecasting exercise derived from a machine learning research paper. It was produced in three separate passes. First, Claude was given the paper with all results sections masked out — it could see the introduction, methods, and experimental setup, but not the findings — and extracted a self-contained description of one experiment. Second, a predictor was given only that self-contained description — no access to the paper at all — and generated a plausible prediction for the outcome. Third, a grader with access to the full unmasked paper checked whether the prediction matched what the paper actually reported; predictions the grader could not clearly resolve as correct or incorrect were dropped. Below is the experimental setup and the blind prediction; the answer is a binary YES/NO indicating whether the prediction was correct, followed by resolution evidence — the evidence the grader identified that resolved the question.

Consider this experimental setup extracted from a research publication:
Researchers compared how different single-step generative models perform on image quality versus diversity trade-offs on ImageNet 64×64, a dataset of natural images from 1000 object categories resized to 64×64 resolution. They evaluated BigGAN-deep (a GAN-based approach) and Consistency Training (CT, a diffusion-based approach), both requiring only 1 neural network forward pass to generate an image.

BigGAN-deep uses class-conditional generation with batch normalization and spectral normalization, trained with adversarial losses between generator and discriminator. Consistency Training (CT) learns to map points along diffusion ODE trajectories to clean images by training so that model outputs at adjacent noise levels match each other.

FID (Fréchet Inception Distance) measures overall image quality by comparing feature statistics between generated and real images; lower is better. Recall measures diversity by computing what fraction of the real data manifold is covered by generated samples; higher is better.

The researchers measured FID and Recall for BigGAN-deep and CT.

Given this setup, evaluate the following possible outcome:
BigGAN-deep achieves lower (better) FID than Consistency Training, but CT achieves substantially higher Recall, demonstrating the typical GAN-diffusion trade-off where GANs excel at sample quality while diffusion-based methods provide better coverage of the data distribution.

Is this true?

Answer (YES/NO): NO